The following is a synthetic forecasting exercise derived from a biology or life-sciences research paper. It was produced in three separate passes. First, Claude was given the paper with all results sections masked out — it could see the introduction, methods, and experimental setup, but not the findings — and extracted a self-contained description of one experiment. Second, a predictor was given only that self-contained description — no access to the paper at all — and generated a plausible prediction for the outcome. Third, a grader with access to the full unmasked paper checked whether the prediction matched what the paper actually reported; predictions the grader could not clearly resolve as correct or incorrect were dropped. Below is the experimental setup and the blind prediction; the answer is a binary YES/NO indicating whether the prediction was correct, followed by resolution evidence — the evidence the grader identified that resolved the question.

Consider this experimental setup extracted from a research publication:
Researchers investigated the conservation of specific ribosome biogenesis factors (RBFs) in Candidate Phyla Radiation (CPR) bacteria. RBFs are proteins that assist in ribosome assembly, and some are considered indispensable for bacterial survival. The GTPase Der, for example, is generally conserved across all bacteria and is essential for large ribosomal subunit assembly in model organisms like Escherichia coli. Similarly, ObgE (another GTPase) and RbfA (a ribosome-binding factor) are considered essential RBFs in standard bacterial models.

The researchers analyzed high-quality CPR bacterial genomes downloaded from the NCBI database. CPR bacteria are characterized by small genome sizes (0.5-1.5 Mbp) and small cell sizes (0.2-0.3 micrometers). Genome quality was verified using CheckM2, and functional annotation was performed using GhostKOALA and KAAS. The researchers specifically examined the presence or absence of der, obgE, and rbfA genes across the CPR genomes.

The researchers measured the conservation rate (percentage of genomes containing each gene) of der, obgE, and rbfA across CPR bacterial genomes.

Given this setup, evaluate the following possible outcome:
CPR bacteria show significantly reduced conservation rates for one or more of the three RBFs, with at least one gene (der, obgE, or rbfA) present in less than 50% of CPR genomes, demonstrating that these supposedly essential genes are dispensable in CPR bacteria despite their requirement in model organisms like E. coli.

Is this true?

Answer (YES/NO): YES